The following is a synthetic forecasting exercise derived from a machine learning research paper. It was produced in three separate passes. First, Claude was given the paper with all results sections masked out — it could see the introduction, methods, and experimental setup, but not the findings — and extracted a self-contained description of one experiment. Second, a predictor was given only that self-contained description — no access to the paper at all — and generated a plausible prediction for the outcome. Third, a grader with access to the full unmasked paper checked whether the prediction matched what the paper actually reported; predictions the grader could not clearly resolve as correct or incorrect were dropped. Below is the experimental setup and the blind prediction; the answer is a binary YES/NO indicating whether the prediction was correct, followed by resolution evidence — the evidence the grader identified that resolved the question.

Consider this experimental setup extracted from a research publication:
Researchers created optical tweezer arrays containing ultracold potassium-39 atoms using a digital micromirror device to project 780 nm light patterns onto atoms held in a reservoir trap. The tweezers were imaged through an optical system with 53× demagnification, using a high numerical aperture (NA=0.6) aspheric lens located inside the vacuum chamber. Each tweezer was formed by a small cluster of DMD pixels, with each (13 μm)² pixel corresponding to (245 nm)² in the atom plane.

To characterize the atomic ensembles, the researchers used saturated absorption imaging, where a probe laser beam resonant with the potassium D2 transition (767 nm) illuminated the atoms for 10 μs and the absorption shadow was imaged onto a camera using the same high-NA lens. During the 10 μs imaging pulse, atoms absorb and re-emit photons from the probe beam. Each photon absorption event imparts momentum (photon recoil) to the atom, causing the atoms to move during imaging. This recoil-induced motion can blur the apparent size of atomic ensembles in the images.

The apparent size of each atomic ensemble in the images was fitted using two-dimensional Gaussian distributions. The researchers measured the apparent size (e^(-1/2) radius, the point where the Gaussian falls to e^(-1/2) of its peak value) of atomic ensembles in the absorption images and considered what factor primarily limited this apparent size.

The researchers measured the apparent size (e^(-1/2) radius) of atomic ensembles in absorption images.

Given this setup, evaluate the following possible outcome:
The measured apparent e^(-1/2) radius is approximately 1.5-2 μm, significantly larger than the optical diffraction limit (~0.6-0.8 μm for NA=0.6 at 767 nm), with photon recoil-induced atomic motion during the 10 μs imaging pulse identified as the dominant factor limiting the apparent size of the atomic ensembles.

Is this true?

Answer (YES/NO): NO